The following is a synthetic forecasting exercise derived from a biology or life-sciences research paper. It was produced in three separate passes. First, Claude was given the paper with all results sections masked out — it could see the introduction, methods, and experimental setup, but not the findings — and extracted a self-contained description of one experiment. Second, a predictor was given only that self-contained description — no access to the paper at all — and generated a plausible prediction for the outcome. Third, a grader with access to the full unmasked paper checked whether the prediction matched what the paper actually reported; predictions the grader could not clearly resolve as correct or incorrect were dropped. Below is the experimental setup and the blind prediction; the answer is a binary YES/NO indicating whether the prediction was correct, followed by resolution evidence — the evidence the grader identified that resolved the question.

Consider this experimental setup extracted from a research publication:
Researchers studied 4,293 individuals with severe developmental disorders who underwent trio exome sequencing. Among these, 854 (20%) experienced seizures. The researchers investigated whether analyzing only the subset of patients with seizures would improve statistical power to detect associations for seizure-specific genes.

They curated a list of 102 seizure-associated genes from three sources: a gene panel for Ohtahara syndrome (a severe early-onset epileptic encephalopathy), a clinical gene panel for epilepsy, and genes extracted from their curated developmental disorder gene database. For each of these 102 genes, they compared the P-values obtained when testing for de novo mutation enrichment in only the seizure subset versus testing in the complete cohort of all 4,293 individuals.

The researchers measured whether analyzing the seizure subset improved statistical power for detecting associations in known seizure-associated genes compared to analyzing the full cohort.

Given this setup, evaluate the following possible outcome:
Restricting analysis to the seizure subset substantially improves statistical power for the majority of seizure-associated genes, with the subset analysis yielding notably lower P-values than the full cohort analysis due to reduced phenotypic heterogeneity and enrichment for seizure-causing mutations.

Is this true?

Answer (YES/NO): NO